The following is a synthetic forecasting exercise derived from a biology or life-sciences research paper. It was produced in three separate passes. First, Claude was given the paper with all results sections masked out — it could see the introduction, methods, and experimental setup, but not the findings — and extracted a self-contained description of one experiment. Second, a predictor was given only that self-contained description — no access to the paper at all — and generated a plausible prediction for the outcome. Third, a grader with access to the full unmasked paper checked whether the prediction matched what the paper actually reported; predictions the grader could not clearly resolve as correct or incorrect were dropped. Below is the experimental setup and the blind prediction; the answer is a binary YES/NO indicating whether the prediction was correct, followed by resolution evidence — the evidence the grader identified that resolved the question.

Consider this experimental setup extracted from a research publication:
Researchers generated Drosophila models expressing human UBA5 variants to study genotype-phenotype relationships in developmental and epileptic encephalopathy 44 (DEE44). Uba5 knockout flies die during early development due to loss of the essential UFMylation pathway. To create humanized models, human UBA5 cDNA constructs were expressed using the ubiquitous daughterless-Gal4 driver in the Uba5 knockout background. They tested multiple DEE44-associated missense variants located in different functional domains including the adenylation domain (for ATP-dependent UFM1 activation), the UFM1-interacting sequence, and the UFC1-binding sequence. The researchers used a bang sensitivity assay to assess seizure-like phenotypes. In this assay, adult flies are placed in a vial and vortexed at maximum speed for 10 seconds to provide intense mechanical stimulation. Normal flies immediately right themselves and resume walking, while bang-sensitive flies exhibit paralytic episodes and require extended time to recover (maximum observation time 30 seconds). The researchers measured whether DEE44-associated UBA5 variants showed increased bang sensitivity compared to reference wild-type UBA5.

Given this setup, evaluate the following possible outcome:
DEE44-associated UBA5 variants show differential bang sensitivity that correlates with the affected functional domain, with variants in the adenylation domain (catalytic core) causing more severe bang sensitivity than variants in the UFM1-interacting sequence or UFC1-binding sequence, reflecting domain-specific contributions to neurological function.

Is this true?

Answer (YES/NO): NO